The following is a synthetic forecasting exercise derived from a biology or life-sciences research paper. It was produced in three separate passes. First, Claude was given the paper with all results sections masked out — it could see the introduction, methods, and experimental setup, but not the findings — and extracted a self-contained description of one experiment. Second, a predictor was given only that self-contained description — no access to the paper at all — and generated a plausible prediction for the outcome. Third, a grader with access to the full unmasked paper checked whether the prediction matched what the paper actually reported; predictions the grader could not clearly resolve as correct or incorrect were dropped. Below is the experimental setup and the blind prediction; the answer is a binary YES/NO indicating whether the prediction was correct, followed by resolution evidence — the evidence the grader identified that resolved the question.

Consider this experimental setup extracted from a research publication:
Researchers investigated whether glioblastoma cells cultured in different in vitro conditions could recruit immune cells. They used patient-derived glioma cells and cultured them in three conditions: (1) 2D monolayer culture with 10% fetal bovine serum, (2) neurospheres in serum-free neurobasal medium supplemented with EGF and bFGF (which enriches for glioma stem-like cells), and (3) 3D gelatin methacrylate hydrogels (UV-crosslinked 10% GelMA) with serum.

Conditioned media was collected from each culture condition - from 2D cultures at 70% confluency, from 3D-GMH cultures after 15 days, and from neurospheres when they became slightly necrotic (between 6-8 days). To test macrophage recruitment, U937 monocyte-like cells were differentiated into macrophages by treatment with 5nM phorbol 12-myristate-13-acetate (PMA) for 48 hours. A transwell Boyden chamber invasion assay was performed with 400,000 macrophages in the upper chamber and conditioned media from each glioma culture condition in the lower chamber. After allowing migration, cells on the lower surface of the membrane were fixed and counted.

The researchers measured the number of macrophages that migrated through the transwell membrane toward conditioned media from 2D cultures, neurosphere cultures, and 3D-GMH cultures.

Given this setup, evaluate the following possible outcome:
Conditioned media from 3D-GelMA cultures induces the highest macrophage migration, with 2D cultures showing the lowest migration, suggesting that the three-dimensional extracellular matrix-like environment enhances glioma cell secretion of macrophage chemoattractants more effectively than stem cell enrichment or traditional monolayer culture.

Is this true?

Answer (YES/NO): YES